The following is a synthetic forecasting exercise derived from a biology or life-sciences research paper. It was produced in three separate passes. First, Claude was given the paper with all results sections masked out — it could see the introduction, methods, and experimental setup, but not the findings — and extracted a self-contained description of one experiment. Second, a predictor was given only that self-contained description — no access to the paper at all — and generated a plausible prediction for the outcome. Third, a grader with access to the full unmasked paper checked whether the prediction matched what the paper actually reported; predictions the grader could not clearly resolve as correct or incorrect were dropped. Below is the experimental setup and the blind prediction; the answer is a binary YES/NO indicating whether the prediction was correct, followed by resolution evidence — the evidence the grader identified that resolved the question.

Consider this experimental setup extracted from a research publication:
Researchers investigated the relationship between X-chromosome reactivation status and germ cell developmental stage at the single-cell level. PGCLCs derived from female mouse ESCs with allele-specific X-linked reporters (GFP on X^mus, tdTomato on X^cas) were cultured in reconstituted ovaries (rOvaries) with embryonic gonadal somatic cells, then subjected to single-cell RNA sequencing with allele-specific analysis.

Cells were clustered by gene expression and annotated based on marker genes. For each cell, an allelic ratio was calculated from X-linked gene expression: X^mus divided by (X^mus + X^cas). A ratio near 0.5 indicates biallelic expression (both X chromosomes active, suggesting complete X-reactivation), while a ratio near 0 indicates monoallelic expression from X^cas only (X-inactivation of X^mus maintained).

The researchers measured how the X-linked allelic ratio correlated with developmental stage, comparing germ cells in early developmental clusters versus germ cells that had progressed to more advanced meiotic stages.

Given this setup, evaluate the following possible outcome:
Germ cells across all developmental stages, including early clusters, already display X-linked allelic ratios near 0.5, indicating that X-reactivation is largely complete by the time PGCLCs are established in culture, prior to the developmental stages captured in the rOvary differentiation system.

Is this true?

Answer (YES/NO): NO